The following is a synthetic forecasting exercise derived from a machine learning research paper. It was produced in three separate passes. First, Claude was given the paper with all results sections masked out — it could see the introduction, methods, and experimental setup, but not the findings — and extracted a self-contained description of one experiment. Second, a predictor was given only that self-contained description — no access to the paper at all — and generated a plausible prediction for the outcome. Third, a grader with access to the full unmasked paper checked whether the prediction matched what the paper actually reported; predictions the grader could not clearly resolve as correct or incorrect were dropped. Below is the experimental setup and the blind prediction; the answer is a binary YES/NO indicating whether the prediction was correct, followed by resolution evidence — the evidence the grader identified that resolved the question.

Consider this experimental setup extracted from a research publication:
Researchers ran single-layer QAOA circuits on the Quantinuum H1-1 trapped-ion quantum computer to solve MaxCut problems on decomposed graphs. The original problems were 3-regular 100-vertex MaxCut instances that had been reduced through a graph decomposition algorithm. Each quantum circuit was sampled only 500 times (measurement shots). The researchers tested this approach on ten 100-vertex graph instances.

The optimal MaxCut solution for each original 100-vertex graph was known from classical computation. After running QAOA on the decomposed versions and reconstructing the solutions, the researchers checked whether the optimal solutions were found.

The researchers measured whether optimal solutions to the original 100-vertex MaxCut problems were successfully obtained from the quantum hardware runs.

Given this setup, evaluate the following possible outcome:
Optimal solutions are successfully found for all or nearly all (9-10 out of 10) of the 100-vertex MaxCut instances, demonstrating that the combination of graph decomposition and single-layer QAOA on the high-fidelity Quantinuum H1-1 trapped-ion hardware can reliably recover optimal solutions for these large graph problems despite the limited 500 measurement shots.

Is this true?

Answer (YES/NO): YES